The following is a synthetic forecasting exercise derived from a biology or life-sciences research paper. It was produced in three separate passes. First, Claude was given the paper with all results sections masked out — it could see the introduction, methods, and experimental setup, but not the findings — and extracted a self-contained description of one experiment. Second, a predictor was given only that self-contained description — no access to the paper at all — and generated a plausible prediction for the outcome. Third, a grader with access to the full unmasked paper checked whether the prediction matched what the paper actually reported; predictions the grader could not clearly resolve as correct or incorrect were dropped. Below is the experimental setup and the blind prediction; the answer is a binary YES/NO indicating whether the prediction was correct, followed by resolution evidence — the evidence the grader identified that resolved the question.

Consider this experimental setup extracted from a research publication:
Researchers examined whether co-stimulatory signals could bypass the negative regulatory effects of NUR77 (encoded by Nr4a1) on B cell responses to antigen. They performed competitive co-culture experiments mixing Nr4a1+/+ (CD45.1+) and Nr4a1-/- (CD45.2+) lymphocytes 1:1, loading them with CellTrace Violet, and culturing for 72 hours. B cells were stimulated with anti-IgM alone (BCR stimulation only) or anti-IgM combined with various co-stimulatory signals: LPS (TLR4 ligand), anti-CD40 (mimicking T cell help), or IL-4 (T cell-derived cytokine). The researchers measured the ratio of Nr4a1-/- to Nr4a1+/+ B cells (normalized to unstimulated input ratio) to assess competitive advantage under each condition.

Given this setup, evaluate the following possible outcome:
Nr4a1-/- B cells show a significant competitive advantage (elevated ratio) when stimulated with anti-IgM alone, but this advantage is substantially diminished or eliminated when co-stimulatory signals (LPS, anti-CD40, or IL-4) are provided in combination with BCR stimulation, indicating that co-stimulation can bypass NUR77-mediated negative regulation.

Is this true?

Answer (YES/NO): YES